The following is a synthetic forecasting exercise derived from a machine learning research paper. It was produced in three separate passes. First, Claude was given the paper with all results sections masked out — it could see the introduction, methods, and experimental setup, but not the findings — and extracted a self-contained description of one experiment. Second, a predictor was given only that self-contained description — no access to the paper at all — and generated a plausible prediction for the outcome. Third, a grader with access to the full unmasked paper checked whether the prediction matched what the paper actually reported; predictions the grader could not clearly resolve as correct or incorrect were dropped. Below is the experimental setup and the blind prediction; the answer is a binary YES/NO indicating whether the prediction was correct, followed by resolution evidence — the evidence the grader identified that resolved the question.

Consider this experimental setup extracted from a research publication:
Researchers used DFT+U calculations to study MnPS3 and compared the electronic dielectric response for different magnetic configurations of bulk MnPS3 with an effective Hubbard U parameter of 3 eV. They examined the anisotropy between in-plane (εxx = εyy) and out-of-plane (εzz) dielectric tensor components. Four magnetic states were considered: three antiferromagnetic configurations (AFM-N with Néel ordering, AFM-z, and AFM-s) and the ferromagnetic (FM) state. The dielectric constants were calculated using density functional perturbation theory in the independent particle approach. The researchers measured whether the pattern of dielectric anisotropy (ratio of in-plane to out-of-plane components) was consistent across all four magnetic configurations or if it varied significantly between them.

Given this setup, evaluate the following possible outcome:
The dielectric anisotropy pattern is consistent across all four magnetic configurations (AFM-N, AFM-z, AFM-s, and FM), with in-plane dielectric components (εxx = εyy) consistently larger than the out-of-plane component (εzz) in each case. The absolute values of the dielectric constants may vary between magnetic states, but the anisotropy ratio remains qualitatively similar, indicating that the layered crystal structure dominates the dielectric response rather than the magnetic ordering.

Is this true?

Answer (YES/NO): YES